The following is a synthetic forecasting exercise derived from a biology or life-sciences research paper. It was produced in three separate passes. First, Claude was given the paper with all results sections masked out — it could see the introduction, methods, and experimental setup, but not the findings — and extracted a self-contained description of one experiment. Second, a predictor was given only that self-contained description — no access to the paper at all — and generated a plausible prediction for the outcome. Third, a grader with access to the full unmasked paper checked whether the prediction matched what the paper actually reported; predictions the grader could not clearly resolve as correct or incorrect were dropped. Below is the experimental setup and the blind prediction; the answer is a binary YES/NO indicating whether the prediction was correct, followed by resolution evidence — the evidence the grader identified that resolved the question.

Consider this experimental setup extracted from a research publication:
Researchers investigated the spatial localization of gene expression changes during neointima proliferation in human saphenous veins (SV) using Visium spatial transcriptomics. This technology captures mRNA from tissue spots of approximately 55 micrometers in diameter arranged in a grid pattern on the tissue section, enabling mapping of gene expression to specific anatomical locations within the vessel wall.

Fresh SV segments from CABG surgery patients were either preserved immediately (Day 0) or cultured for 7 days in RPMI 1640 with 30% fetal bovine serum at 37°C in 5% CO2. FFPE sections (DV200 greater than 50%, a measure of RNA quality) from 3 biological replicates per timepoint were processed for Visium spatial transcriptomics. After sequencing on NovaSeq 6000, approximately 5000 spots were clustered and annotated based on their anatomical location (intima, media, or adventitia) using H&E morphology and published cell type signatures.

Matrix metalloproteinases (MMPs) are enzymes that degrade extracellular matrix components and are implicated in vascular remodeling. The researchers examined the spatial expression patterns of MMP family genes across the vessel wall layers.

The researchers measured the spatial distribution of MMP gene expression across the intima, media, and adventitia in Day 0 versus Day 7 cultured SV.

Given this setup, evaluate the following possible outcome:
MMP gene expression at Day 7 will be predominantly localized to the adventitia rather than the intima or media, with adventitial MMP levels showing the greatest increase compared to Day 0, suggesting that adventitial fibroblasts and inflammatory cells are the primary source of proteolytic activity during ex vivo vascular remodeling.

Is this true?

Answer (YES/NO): NO